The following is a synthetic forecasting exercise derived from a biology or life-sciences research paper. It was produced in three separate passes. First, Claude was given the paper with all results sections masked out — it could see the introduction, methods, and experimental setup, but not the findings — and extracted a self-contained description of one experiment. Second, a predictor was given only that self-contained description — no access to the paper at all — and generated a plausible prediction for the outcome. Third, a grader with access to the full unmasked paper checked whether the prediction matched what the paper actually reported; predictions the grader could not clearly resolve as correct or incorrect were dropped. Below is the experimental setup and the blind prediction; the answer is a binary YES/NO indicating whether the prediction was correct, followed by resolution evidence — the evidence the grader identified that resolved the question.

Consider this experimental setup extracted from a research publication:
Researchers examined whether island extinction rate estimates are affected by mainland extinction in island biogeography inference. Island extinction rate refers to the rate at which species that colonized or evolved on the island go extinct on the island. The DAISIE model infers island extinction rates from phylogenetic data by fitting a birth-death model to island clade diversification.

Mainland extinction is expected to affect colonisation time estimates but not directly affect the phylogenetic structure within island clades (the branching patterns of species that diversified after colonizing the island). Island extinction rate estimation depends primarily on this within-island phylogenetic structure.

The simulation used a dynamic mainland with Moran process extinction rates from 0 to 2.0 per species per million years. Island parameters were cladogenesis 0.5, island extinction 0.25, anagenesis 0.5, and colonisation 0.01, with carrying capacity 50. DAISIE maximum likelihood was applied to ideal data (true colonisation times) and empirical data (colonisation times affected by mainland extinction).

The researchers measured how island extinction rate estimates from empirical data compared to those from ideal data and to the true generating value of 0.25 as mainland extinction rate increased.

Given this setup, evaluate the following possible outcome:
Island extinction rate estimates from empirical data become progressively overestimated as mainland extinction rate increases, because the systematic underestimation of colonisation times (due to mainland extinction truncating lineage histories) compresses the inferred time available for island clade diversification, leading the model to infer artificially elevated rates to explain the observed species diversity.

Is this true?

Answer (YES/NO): NO